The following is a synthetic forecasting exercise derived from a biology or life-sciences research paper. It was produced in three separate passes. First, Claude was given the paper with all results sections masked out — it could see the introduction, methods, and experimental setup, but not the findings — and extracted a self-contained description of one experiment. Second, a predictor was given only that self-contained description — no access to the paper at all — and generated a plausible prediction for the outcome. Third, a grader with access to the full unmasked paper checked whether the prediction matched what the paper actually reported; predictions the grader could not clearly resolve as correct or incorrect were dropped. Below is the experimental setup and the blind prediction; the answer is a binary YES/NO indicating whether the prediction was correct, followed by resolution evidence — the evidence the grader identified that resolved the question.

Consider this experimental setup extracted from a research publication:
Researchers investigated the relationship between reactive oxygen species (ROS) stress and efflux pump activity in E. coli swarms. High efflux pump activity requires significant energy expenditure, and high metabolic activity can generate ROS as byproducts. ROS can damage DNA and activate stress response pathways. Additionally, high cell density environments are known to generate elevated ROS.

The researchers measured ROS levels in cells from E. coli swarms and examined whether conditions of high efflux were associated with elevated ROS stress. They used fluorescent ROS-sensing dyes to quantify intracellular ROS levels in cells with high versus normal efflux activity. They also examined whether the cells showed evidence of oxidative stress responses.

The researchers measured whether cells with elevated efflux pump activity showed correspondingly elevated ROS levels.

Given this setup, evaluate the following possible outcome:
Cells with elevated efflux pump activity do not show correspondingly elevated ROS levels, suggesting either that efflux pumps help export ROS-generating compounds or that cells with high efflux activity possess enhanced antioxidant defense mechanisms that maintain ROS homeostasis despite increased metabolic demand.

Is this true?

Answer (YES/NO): NO